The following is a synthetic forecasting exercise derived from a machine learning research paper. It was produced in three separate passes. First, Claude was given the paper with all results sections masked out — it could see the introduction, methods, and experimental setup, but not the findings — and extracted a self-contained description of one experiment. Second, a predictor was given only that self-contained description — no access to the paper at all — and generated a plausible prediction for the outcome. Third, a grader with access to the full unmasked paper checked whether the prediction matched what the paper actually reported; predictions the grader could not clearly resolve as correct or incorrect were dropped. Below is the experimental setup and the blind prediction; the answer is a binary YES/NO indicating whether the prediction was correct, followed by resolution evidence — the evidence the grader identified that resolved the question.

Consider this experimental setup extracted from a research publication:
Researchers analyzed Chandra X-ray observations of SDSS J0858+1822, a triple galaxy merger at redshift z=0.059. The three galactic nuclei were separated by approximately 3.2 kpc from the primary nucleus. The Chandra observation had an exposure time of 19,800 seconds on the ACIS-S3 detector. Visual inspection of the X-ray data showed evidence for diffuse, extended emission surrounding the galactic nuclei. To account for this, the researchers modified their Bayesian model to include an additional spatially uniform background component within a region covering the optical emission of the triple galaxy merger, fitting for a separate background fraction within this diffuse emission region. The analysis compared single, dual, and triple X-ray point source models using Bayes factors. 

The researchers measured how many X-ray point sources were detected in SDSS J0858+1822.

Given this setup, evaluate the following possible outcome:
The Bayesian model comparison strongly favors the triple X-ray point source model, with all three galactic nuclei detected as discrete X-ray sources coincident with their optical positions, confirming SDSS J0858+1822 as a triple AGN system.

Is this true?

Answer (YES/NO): NO